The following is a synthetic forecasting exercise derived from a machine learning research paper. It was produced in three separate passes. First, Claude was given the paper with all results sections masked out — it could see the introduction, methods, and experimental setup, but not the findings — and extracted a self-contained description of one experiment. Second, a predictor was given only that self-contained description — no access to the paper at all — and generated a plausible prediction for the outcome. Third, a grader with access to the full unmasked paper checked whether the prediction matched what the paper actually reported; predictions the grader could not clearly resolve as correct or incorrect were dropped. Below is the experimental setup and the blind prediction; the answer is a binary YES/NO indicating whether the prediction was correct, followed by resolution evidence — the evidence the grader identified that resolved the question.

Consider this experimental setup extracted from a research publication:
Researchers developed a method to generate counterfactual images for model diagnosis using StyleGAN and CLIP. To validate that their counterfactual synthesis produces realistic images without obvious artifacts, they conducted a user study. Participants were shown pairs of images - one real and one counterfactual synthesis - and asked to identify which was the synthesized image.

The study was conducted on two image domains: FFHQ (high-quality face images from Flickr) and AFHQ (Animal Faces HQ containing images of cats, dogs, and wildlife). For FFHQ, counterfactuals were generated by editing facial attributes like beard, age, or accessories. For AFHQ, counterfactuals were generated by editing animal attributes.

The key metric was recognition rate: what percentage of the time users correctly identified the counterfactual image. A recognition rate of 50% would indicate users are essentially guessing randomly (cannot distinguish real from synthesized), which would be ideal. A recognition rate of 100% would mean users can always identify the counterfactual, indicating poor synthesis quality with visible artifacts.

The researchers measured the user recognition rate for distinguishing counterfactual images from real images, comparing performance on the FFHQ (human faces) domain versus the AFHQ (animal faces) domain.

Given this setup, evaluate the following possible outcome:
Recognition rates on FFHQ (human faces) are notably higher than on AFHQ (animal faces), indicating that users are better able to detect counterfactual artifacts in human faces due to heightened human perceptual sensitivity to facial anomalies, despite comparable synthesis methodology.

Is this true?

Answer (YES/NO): YES